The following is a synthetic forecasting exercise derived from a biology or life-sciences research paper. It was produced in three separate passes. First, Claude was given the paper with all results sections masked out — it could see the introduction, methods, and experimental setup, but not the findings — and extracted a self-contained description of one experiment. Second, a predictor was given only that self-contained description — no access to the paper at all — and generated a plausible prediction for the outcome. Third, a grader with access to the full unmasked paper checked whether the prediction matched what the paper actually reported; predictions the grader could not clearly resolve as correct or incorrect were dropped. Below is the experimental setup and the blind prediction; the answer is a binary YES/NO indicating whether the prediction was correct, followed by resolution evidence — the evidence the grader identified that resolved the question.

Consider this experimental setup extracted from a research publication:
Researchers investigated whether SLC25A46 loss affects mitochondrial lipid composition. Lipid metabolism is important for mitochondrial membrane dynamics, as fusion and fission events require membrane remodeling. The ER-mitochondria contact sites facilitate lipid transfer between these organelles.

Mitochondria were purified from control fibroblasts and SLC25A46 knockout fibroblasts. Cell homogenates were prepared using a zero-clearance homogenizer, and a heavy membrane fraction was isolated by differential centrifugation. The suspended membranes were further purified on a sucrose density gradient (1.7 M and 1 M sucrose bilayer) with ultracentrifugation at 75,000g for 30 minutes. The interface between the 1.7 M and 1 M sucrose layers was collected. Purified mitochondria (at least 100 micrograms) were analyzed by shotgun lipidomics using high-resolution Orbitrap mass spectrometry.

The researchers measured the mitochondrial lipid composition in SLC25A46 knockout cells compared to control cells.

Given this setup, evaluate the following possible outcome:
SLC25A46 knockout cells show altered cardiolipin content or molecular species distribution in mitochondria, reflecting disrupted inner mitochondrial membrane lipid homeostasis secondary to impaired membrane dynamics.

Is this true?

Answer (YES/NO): YES